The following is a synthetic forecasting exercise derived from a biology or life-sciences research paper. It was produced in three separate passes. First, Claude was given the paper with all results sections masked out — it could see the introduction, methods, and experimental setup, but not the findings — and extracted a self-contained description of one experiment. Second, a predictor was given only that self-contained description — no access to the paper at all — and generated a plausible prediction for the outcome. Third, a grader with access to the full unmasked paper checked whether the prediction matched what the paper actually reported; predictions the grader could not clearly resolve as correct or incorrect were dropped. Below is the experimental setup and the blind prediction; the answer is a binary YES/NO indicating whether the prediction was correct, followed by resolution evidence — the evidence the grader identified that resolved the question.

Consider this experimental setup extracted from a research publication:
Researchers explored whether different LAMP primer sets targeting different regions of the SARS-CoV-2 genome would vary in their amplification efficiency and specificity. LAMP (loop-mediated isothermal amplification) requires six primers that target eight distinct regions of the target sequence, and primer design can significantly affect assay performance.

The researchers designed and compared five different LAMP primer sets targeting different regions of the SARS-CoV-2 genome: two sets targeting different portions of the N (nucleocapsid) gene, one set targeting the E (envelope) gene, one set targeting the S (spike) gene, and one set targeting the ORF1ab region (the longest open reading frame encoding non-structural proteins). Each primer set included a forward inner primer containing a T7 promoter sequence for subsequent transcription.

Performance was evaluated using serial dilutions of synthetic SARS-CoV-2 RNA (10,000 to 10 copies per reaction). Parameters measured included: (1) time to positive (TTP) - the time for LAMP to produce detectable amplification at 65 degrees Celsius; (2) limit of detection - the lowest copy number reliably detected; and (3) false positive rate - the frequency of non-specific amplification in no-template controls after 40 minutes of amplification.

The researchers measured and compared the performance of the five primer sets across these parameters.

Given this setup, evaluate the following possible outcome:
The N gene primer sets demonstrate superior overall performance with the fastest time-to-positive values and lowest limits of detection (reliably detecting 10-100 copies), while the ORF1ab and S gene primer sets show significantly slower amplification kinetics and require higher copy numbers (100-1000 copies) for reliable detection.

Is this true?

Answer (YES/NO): NO